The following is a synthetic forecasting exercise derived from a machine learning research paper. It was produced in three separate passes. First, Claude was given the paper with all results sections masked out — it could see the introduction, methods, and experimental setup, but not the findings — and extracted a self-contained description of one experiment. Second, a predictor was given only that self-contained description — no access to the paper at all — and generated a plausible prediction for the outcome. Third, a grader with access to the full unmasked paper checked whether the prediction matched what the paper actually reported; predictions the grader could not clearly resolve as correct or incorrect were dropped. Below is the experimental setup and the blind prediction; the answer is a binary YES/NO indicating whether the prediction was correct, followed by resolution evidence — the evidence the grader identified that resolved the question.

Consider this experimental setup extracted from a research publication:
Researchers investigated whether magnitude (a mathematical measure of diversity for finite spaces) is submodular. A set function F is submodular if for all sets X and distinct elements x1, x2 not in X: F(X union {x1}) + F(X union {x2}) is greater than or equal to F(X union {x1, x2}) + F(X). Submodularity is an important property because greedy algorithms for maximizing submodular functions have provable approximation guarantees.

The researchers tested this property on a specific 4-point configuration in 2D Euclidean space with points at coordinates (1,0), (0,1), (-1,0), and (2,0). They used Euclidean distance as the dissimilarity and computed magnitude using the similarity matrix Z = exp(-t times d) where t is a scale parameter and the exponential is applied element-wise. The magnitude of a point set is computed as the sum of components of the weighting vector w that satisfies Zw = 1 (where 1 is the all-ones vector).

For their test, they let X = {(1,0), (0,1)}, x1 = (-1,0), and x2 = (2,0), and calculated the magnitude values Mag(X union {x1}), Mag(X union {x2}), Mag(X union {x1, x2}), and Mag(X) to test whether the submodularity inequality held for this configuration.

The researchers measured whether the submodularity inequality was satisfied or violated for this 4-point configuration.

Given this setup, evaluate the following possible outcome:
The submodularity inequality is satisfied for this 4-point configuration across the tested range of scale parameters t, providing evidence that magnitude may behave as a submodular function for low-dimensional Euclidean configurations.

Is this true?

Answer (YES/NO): NO